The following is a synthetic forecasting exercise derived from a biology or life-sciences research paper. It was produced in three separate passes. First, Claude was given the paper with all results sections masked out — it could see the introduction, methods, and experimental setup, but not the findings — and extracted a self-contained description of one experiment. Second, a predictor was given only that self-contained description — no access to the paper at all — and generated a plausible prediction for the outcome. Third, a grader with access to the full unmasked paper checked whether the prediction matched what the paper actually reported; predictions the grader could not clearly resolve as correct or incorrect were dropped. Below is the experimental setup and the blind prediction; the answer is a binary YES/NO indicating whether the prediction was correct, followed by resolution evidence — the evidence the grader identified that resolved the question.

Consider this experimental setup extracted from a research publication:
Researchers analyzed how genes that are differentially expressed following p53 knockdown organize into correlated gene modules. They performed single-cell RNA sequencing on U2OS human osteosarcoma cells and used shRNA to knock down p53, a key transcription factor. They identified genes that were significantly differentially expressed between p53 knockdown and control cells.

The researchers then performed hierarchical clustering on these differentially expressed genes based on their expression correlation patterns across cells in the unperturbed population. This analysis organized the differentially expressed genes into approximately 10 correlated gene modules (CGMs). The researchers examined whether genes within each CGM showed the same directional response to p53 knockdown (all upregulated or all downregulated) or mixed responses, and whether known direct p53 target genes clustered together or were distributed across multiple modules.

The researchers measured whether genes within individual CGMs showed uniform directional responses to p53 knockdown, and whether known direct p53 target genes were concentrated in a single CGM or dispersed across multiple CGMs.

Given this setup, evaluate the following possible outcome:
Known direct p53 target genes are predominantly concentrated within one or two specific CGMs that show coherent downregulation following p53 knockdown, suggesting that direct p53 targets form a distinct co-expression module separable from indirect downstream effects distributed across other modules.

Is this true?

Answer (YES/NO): YES